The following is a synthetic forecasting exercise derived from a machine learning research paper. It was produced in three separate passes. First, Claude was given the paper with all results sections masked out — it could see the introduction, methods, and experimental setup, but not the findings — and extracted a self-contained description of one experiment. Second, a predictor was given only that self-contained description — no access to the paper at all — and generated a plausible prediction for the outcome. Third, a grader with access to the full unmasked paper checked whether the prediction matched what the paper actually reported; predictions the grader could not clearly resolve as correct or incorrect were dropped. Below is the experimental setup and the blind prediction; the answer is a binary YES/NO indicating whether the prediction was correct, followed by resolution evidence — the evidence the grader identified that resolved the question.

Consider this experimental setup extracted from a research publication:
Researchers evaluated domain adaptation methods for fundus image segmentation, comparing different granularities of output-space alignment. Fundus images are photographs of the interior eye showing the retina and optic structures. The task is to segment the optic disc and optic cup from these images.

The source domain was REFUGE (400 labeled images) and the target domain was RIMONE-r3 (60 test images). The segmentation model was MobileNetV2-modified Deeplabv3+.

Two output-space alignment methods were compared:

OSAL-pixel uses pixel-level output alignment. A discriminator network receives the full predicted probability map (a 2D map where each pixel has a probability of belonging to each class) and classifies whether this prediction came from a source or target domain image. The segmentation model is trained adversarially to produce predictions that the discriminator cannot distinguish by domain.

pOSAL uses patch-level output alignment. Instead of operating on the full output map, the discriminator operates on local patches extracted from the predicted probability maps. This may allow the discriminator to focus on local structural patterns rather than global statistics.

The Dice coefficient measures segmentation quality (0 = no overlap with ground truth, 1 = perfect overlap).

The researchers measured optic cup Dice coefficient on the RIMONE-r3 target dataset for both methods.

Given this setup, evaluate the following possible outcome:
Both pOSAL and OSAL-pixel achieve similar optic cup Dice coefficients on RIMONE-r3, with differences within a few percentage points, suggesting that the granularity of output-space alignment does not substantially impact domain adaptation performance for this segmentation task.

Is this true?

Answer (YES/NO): YES